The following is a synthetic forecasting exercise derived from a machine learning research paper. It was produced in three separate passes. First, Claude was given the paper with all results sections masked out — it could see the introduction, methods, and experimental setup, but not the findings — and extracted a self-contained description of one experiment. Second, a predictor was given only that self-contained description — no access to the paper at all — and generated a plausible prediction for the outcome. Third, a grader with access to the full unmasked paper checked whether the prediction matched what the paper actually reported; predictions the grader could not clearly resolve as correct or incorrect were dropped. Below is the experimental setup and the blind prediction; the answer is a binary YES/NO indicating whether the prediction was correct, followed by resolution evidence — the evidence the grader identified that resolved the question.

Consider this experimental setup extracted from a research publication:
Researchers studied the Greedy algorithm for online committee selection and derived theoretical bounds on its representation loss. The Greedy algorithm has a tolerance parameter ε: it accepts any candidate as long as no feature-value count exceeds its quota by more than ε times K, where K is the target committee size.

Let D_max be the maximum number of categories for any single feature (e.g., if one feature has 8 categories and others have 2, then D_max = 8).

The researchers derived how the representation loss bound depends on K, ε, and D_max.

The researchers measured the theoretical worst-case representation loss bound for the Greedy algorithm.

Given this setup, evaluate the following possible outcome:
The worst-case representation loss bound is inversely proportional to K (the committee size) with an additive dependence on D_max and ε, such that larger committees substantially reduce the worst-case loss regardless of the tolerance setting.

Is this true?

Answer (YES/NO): NO